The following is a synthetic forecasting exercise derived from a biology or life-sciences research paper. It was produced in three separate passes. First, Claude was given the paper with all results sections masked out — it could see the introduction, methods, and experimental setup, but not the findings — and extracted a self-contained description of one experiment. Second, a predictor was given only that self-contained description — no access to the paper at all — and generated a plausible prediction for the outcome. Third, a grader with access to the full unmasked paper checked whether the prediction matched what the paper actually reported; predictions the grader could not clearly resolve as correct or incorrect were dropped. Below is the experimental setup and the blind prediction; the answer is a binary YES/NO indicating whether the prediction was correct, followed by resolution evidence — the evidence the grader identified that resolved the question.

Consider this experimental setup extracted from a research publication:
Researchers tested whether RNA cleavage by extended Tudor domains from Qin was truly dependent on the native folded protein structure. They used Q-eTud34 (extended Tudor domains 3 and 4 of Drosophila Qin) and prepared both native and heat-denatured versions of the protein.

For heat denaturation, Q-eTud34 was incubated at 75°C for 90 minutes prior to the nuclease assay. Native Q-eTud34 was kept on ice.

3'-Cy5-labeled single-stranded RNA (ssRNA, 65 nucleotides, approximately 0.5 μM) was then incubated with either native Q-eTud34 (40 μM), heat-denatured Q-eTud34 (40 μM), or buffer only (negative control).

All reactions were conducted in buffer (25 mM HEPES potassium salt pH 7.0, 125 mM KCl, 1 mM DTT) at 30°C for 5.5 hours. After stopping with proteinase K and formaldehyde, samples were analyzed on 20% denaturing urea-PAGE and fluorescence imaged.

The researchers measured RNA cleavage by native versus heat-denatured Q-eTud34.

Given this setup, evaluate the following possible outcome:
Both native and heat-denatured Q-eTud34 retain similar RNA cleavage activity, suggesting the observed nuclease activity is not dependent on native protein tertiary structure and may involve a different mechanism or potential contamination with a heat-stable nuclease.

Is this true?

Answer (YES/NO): NO